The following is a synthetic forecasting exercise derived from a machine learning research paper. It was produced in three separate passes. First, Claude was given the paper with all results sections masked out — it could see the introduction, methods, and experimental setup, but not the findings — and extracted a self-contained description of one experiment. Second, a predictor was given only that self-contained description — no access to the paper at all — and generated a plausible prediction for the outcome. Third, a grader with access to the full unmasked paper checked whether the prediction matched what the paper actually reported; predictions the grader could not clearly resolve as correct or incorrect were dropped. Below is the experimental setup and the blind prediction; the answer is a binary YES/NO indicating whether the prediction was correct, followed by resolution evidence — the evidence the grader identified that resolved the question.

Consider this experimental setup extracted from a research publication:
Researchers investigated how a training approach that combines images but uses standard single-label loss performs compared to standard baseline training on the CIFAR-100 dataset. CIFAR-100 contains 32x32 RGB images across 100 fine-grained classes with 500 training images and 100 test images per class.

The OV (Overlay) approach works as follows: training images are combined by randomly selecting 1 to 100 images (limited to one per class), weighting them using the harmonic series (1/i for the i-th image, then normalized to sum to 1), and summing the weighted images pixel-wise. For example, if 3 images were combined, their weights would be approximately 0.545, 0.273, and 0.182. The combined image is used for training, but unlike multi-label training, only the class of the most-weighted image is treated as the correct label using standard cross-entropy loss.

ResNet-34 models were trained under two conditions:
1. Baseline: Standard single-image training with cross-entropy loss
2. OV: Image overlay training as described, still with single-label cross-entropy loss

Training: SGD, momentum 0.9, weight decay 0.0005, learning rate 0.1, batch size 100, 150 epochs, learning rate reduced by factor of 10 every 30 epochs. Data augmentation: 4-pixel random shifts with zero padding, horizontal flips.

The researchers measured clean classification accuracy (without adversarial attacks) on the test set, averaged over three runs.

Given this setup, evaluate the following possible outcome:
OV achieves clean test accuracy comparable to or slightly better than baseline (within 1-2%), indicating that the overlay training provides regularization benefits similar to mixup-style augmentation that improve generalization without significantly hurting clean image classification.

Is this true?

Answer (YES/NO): NO